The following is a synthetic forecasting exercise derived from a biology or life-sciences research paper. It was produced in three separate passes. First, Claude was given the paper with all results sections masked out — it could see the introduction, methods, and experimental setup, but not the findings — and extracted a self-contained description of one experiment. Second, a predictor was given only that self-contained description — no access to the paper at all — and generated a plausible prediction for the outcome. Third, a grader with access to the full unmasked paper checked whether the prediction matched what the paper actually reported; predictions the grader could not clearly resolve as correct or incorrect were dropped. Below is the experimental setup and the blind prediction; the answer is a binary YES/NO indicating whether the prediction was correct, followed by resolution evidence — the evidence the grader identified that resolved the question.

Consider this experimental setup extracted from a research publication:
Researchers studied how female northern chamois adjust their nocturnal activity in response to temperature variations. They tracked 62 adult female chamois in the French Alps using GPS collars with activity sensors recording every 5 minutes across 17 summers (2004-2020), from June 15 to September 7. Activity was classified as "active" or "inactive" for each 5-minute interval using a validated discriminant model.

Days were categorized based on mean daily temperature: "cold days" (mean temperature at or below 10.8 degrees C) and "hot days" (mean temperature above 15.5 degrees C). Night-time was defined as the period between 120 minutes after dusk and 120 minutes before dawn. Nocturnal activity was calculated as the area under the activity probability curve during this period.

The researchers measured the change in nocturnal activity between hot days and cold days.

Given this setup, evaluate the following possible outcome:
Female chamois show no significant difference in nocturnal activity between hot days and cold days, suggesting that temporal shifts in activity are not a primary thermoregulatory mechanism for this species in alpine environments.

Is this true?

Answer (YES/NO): NO